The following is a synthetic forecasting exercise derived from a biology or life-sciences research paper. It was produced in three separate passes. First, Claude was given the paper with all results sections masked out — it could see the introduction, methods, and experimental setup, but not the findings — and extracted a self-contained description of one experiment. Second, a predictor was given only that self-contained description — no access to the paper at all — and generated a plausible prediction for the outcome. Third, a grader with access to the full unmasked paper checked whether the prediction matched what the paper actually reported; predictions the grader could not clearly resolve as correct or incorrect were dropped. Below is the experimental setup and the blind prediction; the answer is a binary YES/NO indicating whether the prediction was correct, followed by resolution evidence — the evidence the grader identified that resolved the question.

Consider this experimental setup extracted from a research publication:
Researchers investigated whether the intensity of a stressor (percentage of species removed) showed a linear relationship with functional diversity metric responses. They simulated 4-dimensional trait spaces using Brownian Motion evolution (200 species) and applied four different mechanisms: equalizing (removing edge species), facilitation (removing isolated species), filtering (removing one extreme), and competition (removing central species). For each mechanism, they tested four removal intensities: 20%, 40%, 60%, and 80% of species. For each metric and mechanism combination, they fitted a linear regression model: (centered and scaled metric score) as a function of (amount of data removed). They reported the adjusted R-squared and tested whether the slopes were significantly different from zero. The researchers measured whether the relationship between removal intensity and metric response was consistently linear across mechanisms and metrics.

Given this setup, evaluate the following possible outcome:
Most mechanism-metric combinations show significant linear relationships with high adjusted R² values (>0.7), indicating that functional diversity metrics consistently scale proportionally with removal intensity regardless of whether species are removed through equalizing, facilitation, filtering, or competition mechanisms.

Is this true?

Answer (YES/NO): NO